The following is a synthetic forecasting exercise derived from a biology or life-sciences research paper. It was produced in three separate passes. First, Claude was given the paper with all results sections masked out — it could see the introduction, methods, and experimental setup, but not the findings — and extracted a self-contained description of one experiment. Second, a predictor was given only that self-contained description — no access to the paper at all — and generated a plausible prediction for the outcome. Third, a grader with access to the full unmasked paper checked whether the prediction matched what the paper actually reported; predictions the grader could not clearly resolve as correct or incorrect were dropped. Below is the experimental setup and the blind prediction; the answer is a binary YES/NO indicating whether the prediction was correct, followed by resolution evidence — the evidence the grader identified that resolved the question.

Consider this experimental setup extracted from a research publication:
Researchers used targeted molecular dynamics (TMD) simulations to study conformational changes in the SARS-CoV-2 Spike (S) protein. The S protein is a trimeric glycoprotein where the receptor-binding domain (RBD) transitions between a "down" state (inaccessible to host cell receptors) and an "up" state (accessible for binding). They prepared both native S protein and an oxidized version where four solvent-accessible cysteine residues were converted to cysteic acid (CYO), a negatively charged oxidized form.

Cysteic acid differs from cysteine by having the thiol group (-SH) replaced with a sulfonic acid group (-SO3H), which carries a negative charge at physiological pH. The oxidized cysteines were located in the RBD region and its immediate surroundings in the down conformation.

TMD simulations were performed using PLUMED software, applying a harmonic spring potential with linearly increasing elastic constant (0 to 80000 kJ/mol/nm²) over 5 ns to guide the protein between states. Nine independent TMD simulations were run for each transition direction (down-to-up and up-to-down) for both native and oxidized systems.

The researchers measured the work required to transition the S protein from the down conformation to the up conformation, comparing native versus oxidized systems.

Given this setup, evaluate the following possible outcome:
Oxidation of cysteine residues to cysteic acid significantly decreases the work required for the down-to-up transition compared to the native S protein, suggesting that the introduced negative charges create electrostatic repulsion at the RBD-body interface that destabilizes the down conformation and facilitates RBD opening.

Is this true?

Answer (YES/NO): NO